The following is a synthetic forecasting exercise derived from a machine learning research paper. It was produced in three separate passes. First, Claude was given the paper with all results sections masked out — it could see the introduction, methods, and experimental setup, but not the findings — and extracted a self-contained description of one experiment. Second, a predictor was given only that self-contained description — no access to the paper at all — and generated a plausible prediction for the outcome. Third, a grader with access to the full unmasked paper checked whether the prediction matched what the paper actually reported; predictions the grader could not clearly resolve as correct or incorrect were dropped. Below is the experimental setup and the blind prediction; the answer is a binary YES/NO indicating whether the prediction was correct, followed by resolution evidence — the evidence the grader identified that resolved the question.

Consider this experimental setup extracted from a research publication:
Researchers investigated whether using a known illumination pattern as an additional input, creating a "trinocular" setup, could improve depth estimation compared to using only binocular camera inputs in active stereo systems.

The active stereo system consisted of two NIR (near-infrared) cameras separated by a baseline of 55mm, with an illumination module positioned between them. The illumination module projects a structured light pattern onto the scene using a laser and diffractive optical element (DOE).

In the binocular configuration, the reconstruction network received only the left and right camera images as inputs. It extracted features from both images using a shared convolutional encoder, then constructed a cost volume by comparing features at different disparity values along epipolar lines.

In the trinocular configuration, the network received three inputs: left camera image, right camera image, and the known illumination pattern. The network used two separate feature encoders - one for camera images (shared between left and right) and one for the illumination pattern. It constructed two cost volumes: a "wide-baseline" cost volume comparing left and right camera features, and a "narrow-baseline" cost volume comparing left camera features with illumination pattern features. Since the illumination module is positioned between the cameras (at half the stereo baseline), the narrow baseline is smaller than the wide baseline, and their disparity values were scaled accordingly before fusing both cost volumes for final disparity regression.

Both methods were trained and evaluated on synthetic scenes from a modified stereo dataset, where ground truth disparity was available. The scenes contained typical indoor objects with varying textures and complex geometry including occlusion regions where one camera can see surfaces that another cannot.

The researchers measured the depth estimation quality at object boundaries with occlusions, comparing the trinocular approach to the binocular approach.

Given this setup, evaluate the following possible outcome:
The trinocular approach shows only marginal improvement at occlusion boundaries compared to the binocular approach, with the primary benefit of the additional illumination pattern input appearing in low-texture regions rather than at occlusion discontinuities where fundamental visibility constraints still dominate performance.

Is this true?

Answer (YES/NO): NO